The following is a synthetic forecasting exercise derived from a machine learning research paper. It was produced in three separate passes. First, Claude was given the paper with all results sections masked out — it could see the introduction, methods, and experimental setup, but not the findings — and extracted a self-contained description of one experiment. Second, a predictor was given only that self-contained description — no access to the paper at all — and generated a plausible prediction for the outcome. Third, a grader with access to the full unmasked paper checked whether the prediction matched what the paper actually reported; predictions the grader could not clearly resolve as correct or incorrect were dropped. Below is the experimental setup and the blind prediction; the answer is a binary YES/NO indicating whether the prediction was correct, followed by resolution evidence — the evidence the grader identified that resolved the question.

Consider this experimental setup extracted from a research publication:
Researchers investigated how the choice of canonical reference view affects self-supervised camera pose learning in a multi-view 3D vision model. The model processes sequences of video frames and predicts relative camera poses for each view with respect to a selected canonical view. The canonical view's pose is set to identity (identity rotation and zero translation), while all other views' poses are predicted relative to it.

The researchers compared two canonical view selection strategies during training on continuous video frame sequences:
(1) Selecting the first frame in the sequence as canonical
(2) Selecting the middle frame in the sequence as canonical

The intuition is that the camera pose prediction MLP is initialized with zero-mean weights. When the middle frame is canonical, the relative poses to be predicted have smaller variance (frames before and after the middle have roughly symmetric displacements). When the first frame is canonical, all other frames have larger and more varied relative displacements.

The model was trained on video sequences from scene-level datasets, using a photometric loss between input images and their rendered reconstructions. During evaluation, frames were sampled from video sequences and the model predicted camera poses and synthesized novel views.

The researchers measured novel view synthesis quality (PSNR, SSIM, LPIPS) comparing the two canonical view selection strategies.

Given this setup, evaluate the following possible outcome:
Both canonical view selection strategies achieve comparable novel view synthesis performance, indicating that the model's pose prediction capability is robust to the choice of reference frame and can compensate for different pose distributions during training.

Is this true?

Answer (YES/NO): NO